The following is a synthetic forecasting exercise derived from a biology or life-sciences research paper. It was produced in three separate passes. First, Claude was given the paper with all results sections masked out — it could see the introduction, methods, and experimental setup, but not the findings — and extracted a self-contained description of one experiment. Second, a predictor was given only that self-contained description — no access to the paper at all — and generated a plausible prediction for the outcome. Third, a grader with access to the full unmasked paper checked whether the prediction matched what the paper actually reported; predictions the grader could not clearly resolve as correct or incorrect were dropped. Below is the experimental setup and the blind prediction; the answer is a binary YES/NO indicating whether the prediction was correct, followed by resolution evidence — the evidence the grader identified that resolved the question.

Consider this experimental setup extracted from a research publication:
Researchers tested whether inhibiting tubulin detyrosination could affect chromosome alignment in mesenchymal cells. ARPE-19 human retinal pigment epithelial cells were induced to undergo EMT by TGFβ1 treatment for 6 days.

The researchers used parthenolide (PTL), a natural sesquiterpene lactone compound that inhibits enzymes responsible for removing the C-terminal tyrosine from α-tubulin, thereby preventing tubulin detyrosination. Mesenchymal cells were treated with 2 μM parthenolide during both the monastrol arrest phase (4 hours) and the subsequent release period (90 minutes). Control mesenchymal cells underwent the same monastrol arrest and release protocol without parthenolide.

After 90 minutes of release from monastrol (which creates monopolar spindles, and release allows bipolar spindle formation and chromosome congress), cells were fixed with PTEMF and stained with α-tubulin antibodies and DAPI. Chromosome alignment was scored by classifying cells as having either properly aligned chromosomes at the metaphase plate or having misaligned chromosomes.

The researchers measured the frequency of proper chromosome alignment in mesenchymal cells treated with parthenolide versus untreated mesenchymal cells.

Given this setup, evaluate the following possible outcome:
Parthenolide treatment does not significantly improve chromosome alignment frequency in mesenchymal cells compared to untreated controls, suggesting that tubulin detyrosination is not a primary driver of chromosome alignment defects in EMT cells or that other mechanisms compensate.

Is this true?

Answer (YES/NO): NO